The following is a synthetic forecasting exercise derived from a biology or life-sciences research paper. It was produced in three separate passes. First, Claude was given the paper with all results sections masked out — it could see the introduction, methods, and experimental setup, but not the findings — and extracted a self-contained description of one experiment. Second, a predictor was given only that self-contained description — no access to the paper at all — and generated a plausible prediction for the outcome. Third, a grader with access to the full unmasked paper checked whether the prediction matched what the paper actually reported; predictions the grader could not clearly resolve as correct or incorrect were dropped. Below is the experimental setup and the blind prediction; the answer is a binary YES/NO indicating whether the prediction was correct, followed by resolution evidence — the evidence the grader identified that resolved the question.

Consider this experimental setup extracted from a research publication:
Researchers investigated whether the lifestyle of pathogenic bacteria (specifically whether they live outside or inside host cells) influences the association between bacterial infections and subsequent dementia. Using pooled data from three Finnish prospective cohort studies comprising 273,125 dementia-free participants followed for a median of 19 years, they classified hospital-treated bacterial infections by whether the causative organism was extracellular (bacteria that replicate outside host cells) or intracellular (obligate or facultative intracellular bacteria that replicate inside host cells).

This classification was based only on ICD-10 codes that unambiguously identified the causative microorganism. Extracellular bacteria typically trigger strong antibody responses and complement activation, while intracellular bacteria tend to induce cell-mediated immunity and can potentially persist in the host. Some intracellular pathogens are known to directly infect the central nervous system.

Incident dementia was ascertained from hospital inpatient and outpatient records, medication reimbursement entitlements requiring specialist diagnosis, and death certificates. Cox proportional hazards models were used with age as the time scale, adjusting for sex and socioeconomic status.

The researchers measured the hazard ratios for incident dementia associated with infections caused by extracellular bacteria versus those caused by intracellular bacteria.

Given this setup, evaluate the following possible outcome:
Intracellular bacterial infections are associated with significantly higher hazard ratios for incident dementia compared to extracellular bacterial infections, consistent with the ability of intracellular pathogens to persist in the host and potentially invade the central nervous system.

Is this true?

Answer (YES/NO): NO